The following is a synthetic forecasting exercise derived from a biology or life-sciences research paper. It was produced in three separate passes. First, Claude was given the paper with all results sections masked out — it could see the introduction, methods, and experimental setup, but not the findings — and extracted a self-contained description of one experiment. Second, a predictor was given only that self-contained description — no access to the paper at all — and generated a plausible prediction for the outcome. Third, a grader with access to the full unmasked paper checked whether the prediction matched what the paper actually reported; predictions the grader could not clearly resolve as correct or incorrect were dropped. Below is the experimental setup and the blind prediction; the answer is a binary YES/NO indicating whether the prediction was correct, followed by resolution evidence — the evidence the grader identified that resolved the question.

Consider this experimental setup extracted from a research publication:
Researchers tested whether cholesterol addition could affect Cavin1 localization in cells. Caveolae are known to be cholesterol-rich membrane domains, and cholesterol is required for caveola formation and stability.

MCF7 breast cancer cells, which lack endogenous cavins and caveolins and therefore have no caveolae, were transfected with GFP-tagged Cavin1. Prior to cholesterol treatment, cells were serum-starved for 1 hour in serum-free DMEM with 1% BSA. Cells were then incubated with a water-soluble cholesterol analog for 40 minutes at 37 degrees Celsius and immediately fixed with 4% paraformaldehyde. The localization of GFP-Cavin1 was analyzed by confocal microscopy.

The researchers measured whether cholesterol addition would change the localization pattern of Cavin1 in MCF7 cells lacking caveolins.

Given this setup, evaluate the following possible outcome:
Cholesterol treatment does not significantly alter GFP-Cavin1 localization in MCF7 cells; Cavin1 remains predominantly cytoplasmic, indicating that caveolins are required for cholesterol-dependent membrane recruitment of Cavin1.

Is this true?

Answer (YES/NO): NO